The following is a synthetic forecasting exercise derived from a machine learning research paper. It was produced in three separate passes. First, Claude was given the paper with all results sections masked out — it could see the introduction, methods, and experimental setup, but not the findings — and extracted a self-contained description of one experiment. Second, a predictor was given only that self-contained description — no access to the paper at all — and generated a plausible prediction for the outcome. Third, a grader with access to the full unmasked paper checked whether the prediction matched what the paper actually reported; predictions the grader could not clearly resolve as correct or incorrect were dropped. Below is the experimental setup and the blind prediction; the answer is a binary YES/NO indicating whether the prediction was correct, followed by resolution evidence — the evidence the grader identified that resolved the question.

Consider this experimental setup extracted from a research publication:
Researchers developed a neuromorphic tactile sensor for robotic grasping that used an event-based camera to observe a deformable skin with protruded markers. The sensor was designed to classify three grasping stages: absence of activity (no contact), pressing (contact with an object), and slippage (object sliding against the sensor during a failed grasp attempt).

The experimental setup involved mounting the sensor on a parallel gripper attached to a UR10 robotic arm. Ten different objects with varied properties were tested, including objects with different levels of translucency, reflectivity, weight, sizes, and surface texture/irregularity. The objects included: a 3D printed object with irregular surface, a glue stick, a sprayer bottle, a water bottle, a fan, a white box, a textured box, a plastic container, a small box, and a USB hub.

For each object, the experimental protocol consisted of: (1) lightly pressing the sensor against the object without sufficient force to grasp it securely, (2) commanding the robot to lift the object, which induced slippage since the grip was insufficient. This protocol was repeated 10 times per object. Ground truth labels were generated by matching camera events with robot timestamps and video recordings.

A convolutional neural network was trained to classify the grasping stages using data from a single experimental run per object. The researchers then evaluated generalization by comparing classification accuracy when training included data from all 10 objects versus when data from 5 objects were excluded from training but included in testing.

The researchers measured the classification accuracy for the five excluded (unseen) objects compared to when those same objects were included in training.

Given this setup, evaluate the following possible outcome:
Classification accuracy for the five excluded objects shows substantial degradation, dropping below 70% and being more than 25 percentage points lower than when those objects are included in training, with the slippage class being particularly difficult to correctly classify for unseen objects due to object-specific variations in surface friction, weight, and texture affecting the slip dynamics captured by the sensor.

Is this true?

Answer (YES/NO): NO